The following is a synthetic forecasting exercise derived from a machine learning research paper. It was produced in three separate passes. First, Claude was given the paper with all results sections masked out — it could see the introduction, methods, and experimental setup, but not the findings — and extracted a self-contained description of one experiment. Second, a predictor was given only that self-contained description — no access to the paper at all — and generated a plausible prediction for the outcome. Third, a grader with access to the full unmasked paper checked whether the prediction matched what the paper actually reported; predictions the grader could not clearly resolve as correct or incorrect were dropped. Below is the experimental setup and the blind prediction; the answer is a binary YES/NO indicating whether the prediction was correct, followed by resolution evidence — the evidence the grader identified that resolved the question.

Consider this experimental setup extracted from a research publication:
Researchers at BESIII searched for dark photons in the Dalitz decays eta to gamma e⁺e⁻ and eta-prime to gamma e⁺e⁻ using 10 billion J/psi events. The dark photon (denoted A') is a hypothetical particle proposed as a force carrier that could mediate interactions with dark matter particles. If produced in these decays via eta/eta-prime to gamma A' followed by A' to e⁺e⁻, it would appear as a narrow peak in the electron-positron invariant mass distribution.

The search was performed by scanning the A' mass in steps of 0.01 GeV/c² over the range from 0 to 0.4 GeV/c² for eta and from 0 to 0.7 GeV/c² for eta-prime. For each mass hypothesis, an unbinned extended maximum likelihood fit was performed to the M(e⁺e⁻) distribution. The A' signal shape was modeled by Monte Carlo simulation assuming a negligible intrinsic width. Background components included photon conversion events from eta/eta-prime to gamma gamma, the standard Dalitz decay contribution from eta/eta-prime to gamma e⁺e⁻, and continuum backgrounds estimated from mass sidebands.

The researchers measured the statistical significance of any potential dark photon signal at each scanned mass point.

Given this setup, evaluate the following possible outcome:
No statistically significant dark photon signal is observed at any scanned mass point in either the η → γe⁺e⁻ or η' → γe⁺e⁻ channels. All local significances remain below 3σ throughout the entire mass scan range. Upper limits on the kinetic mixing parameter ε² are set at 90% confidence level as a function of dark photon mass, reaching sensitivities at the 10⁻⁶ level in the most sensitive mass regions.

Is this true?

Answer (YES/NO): YES